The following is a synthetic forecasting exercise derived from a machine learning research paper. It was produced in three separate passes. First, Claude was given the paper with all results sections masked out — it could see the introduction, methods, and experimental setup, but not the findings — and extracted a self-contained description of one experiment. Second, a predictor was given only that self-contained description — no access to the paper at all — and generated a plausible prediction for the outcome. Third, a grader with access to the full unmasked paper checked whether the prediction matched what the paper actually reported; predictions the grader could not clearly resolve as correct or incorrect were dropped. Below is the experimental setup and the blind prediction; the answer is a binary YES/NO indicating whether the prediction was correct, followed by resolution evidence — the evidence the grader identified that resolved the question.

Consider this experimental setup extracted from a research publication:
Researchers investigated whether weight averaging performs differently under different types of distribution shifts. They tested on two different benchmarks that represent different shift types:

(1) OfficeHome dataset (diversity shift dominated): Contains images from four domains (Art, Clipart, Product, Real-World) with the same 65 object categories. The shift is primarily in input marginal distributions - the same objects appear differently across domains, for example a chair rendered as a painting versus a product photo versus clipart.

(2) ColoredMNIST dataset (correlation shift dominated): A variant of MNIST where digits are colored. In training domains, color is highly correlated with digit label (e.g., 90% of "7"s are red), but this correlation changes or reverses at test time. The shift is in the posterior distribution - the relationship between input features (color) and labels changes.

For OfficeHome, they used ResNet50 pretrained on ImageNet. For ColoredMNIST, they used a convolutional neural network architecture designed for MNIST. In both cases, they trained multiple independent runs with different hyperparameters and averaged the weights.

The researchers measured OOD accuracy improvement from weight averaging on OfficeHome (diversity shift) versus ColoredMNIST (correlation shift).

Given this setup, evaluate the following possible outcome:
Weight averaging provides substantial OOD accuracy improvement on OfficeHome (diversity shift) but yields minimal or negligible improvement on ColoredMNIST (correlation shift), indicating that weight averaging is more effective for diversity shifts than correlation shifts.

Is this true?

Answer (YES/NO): YES